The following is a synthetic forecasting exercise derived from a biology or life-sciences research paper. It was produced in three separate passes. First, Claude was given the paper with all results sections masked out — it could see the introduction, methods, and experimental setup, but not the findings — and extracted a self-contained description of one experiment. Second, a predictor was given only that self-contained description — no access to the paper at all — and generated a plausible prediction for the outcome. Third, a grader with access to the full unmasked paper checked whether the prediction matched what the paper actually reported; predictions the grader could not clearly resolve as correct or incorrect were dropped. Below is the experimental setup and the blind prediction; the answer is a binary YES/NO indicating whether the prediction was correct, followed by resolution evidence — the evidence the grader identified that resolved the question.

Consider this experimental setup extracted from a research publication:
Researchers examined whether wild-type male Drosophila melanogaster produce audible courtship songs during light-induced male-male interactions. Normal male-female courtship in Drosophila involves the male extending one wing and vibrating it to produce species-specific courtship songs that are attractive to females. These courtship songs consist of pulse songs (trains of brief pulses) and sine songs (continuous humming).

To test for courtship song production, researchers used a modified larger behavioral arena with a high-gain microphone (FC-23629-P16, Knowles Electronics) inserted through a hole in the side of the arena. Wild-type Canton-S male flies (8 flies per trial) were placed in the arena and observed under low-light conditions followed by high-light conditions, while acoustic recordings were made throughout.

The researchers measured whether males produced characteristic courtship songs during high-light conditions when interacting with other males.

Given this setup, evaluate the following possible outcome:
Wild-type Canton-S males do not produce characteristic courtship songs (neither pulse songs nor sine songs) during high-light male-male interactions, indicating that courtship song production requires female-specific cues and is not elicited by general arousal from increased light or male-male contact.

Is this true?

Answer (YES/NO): NO